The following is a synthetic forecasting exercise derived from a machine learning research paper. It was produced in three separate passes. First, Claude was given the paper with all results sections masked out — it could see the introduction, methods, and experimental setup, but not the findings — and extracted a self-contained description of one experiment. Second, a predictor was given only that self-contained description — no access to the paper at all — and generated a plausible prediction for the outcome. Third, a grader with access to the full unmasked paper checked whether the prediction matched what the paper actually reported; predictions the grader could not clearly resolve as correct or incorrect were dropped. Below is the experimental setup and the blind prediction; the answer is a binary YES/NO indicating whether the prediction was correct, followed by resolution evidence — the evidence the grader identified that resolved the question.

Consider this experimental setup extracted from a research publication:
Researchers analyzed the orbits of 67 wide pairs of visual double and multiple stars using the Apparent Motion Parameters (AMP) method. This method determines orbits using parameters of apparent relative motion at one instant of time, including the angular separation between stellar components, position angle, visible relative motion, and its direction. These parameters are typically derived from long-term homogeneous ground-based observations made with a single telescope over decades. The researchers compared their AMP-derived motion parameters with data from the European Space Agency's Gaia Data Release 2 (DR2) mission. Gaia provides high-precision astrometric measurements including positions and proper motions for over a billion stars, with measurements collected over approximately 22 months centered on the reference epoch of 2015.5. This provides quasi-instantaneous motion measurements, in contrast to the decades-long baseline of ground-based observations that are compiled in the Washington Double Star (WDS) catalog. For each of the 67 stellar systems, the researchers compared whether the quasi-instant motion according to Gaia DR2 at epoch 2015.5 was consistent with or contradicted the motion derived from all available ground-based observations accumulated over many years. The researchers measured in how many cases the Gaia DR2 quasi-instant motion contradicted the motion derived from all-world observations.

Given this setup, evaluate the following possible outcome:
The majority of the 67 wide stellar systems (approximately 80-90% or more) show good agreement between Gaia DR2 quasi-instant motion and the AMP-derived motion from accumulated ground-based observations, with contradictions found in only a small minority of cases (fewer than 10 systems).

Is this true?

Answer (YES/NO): NO